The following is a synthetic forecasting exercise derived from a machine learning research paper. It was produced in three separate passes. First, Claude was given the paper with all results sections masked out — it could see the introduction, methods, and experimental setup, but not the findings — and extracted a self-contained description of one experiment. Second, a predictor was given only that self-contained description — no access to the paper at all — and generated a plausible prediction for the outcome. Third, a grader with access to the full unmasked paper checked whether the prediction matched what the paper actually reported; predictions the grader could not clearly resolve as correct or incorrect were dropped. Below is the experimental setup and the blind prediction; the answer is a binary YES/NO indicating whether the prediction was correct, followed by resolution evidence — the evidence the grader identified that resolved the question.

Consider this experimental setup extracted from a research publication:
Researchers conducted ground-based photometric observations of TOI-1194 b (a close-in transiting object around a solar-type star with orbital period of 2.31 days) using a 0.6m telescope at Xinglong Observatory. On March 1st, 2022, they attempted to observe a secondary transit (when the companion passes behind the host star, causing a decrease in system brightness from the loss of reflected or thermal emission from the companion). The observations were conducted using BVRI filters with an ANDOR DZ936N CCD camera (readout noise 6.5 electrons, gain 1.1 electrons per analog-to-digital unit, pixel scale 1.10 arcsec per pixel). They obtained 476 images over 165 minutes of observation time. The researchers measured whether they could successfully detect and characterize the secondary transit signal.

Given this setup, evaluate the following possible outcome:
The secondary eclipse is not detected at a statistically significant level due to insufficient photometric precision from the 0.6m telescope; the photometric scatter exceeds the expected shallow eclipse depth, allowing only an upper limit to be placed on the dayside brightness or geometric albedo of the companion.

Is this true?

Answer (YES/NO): NO